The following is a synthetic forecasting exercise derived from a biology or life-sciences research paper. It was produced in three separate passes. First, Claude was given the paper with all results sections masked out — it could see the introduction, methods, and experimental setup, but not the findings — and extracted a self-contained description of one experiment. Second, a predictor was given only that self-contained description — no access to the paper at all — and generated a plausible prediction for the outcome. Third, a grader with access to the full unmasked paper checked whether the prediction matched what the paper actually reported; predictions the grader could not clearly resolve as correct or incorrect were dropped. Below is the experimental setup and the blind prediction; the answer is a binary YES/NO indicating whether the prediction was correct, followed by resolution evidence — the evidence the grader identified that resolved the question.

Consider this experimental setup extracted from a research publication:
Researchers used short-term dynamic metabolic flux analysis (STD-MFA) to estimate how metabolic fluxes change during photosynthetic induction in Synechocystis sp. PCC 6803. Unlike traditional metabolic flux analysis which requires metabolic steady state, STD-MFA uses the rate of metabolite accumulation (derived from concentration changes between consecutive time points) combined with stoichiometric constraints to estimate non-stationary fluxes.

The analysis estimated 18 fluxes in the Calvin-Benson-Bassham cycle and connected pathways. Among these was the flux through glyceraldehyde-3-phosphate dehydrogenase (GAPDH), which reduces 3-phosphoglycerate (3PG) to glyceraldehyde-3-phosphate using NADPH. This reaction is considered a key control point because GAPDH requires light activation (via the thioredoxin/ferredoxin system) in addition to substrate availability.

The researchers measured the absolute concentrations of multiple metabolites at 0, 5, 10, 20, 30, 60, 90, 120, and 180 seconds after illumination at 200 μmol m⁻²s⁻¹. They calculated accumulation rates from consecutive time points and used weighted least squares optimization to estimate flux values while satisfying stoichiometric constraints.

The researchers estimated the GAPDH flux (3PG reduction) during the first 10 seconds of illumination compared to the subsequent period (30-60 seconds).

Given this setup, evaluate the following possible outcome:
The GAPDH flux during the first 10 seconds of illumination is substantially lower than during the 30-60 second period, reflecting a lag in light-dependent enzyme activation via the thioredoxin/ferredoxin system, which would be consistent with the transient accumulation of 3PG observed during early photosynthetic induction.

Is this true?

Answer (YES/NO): NO